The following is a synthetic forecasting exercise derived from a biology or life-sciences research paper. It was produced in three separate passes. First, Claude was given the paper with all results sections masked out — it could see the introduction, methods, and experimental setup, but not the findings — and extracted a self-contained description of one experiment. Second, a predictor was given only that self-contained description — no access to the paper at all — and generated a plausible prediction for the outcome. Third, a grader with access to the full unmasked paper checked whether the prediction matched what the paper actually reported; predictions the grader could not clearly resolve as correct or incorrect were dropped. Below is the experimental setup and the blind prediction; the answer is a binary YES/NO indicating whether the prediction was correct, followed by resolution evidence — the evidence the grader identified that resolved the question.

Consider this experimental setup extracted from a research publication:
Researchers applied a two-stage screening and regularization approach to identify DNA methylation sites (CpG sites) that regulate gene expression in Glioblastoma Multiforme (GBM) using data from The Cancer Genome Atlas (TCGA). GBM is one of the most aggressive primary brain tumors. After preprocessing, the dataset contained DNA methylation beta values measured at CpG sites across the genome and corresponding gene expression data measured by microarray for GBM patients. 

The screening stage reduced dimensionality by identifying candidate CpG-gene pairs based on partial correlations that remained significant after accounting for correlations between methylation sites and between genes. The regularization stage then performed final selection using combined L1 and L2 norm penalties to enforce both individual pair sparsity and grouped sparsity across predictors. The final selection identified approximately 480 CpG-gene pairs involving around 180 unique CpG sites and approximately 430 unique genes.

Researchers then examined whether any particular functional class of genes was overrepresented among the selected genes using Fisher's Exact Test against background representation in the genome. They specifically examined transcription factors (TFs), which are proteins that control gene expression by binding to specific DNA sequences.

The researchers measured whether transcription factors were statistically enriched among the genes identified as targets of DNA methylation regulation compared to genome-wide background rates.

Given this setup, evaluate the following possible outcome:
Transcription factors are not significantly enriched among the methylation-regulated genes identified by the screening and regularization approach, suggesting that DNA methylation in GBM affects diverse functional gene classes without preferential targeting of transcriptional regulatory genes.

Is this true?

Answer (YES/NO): NO